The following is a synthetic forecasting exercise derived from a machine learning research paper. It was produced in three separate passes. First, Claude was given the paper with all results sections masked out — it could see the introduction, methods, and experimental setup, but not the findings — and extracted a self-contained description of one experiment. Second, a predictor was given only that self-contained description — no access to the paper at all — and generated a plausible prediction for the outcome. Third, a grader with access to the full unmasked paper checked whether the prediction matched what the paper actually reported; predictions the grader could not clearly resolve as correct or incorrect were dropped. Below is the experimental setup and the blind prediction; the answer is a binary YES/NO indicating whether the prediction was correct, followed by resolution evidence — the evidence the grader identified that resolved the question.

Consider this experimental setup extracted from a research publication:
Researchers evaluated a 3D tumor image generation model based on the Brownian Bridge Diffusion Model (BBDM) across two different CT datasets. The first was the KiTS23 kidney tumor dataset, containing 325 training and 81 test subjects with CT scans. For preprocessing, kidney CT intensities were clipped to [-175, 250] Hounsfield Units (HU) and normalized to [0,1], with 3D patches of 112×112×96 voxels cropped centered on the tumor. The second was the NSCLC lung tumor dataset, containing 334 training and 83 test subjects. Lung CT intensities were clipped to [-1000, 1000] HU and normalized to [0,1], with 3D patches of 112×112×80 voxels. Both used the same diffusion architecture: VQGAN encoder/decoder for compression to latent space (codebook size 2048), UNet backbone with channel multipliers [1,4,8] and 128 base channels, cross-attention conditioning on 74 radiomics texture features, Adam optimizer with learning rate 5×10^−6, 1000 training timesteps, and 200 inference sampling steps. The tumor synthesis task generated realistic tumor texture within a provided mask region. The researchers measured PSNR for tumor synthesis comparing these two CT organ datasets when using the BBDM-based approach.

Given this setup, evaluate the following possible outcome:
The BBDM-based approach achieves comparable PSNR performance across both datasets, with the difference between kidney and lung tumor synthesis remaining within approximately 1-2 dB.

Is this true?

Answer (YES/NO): YES